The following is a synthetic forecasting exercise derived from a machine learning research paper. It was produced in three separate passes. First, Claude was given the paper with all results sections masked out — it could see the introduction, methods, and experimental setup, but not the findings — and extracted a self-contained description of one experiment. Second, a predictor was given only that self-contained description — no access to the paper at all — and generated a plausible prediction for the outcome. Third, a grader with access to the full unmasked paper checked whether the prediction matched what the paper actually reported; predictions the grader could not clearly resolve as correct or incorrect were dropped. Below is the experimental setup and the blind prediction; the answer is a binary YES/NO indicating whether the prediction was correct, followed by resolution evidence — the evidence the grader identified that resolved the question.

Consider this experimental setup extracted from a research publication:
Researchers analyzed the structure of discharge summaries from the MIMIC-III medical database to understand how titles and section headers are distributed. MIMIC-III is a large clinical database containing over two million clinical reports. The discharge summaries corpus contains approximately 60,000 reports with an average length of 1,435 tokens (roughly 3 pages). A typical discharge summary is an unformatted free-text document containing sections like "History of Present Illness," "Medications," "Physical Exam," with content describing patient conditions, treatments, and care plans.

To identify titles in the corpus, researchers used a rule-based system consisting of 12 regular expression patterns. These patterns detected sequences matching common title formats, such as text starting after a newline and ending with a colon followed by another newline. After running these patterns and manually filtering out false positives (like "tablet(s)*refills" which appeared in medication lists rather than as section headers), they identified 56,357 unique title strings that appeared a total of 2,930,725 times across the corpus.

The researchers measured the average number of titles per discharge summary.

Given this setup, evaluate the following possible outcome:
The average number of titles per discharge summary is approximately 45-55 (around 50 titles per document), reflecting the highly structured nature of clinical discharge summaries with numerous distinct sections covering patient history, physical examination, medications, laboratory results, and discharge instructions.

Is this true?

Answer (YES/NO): YES